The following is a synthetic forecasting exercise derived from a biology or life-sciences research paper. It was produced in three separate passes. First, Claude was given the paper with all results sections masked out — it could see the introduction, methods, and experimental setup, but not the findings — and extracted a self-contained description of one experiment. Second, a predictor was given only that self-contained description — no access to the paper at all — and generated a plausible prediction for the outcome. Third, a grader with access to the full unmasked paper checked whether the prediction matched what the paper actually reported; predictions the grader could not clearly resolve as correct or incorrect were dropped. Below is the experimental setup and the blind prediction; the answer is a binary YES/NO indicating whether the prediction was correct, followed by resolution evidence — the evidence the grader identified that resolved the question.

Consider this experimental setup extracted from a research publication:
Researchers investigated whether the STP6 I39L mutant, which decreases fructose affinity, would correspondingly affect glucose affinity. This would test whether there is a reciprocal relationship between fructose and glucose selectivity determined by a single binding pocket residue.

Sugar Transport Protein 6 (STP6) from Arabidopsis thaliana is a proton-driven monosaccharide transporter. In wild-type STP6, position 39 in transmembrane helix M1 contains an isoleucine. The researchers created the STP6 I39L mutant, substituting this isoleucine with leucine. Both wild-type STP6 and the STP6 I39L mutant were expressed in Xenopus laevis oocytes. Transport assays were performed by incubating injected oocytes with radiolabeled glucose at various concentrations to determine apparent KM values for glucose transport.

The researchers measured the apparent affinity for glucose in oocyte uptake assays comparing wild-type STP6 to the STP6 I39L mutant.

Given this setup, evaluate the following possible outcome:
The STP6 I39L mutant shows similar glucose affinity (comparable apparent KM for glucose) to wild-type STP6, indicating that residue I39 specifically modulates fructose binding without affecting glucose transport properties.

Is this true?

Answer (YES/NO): NO